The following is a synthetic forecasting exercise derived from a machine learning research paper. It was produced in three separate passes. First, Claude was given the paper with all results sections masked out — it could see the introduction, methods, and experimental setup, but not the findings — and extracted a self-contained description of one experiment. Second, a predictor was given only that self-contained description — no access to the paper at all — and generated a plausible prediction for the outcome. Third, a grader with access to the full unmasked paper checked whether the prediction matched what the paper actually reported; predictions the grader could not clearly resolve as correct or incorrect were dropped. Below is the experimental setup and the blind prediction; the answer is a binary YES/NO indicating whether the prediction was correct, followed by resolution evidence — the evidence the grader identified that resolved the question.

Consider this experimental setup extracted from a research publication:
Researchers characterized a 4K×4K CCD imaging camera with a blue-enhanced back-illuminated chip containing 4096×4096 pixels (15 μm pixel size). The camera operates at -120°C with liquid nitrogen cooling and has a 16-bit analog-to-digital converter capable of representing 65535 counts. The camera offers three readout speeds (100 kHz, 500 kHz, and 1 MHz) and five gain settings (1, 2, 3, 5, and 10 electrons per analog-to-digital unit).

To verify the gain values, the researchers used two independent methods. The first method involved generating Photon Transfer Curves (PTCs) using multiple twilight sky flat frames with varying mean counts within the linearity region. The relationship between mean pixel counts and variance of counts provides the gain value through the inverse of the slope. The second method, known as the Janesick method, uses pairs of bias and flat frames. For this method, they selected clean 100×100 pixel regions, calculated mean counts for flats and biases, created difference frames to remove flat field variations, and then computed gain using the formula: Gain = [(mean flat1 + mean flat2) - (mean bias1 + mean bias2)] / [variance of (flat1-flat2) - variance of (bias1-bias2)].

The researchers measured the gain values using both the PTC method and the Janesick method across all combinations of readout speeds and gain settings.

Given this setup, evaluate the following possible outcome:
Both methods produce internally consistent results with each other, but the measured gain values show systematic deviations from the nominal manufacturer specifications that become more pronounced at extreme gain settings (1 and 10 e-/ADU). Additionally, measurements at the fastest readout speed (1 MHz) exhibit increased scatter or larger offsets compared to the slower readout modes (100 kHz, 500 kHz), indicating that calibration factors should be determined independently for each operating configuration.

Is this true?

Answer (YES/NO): NO